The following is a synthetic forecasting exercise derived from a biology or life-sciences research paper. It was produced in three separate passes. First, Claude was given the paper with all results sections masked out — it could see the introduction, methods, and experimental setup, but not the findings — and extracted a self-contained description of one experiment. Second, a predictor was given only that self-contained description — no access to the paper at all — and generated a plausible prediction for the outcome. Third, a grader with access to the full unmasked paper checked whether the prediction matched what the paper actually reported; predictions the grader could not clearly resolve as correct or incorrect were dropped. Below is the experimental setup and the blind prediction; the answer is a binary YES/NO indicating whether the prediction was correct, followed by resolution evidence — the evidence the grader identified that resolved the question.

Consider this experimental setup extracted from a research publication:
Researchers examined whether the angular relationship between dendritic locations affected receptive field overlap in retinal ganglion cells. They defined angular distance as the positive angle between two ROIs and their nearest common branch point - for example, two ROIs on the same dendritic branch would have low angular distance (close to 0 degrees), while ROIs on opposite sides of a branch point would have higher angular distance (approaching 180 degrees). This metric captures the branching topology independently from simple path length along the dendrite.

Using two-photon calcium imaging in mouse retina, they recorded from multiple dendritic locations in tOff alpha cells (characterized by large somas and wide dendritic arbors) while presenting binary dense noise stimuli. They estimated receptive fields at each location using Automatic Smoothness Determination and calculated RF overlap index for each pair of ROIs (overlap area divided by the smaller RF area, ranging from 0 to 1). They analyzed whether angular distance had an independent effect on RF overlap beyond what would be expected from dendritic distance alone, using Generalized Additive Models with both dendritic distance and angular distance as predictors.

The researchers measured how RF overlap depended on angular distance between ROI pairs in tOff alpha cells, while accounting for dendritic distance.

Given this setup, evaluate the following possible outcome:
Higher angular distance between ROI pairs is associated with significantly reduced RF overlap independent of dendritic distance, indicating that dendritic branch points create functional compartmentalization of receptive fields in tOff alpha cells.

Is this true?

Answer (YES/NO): YES